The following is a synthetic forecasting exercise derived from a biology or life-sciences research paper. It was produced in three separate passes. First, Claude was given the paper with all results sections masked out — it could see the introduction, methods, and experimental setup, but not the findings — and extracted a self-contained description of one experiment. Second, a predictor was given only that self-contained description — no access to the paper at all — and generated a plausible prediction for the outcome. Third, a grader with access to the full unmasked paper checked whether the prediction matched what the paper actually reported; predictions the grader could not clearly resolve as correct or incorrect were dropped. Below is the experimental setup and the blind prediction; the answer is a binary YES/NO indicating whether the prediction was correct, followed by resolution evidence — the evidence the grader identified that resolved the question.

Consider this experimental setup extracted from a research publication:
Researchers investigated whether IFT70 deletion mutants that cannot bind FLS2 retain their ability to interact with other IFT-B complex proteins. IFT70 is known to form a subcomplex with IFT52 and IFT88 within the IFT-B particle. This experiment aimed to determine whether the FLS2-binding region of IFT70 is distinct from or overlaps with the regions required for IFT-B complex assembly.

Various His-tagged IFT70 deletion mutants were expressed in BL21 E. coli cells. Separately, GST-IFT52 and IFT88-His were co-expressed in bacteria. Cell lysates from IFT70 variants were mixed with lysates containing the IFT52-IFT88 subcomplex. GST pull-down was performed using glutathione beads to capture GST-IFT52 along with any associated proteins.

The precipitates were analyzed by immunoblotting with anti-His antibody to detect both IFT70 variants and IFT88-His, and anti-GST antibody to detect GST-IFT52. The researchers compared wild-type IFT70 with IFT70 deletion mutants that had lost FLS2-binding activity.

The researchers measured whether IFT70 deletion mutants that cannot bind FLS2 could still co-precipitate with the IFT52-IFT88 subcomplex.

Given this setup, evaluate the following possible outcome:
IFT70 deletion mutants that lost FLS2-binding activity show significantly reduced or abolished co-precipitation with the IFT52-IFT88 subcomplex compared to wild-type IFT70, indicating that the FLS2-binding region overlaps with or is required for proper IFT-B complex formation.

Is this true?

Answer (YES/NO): YES